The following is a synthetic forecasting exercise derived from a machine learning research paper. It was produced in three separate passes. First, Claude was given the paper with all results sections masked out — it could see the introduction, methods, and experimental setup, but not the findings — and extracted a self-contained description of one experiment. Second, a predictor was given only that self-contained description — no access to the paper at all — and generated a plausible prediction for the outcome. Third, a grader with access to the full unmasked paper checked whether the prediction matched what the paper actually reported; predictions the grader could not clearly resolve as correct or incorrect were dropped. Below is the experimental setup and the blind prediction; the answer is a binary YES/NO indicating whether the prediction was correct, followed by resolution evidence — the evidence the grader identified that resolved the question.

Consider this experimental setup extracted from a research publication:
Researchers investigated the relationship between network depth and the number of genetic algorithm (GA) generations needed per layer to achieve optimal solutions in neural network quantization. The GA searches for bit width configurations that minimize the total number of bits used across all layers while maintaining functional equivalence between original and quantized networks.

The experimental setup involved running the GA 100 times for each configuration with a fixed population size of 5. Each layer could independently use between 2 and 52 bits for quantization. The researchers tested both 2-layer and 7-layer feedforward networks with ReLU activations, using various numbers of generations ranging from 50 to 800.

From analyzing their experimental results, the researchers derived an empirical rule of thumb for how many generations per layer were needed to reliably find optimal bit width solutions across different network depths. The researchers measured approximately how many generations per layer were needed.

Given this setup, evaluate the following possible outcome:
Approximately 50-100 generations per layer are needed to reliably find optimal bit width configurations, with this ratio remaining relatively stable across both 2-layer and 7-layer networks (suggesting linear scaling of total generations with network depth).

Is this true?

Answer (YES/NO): NO